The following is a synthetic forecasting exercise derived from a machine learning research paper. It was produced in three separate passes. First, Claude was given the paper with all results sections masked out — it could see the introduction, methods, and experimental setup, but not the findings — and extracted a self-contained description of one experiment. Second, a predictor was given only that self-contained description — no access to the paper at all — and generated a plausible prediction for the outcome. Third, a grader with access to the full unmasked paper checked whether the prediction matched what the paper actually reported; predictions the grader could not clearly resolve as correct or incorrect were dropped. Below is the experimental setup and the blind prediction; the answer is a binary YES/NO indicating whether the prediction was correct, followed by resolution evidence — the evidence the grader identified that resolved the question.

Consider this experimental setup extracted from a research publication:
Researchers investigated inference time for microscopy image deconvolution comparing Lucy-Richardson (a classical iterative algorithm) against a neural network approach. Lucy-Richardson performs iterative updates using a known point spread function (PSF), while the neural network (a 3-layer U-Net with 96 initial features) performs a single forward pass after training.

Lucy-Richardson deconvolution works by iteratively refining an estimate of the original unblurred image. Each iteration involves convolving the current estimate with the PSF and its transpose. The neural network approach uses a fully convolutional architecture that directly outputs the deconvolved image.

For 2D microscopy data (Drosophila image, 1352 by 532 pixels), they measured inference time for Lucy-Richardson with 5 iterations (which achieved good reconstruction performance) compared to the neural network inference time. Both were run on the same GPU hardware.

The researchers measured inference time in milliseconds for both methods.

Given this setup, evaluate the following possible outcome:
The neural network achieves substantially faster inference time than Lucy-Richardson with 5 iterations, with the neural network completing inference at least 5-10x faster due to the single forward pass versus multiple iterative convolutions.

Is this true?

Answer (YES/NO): NO